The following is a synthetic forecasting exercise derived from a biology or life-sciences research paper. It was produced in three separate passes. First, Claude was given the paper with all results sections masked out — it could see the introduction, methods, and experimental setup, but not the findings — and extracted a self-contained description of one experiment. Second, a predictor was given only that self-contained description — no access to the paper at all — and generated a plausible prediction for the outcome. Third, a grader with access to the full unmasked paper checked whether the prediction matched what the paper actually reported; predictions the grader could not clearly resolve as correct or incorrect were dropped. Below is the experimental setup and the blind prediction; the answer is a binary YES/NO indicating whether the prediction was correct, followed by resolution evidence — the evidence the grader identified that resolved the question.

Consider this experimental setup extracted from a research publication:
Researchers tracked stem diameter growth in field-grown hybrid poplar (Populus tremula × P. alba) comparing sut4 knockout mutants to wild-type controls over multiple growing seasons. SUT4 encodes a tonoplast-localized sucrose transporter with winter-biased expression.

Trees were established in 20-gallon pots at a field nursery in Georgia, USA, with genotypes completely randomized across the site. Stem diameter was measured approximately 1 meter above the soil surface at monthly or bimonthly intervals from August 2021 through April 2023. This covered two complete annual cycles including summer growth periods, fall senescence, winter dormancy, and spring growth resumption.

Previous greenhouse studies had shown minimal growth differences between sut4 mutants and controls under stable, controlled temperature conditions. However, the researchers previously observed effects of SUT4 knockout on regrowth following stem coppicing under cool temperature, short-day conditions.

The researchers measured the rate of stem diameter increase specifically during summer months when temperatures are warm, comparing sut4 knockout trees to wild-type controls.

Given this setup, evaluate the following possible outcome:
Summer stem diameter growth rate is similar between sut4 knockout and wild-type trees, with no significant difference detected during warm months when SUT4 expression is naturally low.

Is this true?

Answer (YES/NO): YES